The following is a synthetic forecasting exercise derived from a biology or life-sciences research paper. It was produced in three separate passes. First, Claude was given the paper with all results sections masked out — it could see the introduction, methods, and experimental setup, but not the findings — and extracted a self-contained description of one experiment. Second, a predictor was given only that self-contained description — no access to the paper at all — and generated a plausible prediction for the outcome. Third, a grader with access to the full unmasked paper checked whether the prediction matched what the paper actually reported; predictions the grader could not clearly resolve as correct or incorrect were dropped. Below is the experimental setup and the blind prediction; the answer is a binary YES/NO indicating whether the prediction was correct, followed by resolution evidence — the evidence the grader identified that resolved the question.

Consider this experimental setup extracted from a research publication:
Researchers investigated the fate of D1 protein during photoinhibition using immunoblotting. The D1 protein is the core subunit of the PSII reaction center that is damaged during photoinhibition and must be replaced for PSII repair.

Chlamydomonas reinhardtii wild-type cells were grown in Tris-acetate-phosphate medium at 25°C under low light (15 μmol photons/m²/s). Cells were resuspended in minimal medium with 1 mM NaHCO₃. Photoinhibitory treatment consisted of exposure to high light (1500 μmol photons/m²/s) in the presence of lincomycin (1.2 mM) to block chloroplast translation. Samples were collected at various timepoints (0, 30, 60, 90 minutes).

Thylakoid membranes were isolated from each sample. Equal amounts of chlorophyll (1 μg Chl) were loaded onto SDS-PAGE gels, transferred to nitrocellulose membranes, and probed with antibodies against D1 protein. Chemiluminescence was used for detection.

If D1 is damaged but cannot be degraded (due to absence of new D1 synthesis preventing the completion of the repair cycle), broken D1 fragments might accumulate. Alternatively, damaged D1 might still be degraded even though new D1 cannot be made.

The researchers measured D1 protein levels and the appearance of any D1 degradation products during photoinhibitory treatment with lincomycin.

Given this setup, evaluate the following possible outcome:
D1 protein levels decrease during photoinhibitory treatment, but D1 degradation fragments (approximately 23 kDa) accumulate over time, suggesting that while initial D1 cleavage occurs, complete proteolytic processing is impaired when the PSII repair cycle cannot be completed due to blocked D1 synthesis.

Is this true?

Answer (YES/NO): NO